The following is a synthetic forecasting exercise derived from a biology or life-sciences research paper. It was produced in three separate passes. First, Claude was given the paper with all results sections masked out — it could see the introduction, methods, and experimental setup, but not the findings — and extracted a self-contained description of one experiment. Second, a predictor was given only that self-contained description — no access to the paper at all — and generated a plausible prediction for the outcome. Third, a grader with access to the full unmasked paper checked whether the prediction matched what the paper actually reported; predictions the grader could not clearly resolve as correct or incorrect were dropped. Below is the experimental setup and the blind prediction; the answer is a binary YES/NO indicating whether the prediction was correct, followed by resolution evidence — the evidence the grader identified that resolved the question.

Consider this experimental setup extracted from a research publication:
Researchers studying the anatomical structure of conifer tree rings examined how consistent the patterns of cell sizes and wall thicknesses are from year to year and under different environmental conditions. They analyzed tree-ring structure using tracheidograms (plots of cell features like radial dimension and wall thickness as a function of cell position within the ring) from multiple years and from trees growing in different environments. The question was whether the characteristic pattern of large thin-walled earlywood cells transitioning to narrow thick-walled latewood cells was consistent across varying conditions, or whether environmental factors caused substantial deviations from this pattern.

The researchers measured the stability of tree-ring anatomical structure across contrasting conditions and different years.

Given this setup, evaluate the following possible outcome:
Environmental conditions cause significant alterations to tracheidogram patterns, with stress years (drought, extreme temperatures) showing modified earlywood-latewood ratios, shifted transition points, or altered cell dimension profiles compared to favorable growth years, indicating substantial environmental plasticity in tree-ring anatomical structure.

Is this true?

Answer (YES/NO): NO